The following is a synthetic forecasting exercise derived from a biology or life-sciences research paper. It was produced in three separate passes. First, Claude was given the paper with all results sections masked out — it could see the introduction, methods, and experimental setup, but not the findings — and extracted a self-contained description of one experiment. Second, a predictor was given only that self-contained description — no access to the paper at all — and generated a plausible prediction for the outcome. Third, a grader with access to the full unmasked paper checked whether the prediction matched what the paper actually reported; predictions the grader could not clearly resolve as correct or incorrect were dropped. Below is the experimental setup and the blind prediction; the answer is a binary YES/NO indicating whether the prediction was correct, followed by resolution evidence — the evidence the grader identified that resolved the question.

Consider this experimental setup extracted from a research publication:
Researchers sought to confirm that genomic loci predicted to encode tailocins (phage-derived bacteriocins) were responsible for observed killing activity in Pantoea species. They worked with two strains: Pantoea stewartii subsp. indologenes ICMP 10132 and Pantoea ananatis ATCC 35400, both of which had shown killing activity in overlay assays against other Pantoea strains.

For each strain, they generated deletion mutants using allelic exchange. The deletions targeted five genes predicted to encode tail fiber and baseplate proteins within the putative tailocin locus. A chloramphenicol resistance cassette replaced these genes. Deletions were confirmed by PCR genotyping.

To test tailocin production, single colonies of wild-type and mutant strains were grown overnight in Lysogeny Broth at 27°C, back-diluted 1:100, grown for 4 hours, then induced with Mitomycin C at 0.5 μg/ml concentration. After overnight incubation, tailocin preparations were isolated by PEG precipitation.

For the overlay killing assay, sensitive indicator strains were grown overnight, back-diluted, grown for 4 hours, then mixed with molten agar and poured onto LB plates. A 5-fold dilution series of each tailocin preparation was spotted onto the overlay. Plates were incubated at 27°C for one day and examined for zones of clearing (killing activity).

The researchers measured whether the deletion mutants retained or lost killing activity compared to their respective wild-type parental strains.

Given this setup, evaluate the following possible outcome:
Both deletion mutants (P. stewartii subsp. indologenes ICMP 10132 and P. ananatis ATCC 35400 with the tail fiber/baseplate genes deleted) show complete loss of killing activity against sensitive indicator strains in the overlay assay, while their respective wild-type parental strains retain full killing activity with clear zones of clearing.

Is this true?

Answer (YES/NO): YES